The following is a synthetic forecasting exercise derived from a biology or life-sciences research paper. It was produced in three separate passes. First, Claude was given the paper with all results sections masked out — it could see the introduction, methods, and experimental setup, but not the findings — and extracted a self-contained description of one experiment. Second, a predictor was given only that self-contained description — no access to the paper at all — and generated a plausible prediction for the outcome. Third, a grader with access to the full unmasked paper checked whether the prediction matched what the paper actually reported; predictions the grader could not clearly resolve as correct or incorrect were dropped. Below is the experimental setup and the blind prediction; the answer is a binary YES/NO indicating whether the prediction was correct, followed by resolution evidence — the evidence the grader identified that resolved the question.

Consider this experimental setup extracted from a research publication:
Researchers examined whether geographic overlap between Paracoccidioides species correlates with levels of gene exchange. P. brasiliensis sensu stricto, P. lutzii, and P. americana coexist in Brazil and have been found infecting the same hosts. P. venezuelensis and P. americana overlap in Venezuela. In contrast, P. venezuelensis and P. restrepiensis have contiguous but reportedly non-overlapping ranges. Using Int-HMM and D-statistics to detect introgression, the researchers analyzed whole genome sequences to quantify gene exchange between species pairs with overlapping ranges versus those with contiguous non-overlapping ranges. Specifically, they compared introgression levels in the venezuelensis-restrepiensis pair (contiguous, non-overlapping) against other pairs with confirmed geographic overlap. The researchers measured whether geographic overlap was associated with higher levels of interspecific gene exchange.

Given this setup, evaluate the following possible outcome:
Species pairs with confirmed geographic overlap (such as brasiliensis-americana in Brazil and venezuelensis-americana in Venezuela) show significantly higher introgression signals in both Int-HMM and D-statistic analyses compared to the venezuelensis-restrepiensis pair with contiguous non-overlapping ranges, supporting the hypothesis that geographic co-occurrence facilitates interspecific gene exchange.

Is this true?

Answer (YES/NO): NO